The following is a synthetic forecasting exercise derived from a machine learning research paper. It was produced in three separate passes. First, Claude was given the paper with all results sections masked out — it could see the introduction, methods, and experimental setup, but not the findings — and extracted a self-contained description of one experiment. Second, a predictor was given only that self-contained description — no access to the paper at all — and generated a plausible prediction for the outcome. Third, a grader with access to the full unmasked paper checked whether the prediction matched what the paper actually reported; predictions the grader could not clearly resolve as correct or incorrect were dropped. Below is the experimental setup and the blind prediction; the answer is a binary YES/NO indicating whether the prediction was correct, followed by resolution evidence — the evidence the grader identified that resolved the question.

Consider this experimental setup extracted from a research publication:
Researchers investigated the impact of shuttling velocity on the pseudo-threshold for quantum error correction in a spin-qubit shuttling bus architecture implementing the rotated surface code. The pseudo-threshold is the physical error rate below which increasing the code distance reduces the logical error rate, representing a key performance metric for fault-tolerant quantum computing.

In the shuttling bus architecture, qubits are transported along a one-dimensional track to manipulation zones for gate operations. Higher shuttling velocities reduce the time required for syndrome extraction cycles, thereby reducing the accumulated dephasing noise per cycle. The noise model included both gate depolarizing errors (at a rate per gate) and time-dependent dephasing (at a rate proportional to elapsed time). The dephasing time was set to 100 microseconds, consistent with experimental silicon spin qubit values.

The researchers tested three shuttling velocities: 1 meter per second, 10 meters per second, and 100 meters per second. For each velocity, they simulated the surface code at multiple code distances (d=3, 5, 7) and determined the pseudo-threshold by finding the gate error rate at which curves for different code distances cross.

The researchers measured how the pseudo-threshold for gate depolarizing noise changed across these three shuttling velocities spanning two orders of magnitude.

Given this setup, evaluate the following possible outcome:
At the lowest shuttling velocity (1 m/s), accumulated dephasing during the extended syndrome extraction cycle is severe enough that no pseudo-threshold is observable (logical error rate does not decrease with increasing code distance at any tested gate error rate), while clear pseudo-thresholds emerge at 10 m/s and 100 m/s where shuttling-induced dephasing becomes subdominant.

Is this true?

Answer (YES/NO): NO